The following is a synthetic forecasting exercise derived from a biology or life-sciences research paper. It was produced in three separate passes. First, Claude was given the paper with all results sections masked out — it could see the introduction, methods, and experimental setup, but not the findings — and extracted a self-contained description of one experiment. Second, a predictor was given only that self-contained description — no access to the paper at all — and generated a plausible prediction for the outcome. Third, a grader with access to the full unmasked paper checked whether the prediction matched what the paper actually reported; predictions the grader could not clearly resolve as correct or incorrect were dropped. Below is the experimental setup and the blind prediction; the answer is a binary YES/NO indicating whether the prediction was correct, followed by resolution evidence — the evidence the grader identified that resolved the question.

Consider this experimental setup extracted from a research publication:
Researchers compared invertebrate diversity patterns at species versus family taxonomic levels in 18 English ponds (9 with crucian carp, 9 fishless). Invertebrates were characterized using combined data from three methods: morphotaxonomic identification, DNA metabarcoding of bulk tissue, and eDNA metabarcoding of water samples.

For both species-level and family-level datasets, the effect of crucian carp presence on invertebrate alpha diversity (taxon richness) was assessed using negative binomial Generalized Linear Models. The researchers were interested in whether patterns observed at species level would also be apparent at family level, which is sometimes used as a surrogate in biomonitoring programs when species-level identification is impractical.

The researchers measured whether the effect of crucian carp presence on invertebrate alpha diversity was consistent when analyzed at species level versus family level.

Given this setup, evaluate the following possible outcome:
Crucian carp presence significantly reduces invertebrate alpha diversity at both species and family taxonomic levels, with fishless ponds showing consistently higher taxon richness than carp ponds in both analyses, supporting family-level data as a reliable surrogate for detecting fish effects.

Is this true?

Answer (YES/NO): NO